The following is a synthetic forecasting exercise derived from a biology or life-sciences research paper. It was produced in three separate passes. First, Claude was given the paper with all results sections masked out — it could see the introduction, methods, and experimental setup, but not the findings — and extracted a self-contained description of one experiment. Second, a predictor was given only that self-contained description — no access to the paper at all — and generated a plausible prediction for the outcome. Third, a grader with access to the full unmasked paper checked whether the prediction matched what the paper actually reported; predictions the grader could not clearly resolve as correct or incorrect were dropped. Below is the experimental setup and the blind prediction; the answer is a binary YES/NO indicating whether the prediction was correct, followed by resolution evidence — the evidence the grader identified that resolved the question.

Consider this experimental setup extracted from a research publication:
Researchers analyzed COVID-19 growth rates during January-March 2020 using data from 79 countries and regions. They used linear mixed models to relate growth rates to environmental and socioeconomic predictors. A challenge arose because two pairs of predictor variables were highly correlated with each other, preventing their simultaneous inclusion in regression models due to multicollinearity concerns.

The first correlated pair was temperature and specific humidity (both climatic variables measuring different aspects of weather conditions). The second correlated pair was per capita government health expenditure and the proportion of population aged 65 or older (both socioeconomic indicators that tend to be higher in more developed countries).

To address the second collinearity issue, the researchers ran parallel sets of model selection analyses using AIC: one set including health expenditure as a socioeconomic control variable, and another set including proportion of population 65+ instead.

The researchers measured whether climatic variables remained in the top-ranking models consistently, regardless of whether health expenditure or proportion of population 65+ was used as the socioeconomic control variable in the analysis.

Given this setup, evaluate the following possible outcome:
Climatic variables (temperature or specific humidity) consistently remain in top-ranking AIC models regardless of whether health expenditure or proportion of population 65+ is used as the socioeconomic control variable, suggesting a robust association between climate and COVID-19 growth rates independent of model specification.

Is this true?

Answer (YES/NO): YES